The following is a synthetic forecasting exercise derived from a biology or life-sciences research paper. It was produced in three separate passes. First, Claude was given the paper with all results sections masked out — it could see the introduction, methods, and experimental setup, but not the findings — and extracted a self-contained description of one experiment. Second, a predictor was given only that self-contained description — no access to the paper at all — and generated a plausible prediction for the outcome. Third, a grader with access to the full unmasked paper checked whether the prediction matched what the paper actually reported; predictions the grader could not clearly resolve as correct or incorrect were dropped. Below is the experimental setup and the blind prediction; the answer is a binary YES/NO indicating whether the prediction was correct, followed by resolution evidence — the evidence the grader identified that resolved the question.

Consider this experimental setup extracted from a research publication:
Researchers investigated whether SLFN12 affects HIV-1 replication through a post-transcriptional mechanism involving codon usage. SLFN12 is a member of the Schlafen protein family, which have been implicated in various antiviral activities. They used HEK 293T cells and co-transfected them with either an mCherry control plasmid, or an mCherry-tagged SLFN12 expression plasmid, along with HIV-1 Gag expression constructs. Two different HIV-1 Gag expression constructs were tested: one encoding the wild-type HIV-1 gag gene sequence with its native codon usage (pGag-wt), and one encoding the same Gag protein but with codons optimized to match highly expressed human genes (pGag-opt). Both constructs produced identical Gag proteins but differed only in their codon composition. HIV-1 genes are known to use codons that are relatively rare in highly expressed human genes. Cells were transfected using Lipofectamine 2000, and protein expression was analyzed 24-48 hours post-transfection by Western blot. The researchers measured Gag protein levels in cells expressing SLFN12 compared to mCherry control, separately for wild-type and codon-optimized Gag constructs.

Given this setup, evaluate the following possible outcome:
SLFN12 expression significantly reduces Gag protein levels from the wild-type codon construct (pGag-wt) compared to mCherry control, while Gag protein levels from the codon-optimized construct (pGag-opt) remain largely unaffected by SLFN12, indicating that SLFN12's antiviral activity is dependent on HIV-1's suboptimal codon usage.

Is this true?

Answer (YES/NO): YES